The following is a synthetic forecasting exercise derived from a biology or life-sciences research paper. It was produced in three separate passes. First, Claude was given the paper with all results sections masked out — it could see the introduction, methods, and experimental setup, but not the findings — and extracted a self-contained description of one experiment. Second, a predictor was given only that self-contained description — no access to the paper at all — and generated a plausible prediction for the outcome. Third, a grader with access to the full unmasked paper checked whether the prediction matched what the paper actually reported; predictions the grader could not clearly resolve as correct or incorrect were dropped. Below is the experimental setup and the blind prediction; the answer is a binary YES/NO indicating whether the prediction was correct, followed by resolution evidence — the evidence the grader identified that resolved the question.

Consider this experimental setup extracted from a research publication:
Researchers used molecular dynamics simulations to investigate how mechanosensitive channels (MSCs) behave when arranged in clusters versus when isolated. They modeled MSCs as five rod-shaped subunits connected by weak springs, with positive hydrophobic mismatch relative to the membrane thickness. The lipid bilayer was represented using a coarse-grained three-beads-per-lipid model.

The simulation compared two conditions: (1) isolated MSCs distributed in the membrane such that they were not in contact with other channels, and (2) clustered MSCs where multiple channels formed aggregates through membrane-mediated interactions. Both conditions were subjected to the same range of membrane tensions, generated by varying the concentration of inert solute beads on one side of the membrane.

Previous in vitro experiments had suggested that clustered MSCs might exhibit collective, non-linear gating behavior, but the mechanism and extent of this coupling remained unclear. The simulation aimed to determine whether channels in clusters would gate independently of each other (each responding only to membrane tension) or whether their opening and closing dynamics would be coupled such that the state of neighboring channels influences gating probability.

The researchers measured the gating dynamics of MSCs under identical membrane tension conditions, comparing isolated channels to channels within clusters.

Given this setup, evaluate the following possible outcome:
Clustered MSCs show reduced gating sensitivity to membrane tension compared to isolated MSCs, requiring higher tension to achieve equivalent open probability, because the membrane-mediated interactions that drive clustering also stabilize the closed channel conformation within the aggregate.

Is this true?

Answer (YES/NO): NO